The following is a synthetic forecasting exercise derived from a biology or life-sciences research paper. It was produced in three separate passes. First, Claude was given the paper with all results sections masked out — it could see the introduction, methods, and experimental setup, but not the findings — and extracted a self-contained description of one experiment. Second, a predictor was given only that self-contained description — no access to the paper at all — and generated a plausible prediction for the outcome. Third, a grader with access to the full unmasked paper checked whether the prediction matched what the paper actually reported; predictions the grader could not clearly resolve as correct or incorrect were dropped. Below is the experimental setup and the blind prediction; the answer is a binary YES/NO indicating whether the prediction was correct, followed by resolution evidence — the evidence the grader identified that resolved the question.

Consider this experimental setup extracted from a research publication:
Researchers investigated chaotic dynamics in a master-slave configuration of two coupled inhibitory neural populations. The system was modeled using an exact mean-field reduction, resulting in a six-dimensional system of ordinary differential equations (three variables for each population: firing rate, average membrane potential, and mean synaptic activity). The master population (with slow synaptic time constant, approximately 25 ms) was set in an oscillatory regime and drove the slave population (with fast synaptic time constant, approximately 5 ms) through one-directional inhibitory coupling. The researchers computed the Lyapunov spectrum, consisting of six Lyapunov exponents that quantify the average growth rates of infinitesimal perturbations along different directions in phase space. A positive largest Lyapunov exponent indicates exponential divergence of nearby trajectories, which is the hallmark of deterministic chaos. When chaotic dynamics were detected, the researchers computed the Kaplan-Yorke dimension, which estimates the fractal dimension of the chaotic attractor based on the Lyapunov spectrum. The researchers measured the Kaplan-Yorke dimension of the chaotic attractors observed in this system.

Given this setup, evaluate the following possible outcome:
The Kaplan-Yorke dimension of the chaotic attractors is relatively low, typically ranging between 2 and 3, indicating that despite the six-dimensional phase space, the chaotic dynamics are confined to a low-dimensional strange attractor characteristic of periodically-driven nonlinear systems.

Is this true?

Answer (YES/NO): YES